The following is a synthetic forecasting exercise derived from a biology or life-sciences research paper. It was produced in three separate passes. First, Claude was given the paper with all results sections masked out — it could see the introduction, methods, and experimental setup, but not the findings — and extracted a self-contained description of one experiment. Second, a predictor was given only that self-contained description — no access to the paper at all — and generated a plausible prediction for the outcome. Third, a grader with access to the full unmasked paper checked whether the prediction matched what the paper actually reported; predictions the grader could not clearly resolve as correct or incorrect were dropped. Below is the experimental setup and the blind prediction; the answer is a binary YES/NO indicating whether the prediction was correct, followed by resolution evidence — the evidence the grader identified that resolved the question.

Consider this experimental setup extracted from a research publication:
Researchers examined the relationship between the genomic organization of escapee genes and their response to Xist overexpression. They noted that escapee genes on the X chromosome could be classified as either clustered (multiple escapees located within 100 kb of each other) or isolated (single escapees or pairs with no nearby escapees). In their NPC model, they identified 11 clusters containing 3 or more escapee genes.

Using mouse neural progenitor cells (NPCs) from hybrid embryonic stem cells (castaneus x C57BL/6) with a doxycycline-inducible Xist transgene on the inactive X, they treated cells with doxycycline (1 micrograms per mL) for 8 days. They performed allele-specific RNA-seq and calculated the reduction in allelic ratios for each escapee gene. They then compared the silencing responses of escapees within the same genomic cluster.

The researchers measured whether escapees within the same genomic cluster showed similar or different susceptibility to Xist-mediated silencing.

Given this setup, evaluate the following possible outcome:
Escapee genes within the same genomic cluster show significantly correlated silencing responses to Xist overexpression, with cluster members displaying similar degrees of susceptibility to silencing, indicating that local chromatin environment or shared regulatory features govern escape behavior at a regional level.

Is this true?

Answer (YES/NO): YES